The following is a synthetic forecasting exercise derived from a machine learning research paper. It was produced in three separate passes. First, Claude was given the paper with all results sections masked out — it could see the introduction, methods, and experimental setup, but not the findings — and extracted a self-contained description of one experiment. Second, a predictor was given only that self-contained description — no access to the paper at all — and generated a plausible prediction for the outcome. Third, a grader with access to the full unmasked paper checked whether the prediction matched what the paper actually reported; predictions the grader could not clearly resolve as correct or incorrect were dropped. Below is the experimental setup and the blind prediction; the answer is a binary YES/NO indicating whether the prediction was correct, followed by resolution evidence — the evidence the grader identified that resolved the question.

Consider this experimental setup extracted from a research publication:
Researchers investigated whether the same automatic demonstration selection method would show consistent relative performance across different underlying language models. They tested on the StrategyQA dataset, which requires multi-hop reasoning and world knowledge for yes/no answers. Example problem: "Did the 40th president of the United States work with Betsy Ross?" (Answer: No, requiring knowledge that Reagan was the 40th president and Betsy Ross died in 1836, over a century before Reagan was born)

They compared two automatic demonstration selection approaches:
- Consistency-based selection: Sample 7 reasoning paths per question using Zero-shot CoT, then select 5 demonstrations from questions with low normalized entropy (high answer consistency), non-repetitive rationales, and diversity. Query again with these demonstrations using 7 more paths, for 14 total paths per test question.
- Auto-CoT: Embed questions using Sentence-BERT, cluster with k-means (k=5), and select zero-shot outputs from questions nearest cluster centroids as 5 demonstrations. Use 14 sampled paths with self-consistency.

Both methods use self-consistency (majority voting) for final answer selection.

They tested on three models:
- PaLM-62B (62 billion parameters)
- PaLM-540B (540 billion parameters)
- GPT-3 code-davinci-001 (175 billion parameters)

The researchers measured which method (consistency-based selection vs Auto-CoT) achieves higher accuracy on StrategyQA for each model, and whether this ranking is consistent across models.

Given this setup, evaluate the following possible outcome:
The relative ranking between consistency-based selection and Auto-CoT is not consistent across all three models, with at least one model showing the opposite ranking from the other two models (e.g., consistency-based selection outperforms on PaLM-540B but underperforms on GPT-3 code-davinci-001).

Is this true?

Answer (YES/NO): YES